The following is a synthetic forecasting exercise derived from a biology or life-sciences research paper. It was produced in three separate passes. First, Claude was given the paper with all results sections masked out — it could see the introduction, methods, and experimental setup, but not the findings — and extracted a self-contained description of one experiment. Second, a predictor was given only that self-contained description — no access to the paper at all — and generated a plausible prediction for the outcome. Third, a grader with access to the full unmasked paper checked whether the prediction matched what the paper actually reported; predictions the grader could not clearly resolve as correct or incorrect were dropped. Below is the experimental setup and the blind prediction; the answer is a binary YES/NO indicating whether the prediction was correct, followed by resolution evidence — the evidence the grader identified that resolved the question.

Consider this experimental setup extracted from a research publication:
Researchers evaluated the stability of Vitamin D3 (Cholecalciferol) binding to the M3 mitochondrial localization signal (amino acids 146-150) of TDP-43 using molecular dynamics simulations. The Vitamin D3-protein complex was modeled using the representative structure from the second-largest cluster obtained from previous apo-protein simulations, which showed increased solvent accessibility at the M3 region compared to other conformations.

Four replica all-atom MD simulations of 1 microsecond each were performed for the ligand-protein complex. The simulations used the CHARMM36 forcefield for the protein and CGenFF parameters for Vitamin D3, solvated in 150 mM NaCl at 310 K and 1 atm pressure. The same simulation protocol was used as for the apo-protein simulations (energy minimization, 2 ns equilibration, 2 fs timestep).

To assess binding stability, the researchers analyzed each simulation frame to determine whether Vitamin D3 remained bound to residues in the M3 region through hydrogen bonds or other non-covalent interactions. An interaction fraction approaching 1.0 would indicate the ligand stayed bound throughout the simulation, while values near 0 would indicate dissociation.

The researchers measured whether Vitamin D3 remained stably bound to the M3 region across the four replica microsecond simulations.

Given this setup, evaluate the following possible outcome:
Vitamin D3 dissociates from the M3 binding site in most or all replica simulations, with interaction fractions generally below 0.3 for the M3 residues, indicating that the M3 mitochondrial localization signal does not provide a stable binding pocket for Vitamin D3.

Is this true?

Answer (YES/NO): NO